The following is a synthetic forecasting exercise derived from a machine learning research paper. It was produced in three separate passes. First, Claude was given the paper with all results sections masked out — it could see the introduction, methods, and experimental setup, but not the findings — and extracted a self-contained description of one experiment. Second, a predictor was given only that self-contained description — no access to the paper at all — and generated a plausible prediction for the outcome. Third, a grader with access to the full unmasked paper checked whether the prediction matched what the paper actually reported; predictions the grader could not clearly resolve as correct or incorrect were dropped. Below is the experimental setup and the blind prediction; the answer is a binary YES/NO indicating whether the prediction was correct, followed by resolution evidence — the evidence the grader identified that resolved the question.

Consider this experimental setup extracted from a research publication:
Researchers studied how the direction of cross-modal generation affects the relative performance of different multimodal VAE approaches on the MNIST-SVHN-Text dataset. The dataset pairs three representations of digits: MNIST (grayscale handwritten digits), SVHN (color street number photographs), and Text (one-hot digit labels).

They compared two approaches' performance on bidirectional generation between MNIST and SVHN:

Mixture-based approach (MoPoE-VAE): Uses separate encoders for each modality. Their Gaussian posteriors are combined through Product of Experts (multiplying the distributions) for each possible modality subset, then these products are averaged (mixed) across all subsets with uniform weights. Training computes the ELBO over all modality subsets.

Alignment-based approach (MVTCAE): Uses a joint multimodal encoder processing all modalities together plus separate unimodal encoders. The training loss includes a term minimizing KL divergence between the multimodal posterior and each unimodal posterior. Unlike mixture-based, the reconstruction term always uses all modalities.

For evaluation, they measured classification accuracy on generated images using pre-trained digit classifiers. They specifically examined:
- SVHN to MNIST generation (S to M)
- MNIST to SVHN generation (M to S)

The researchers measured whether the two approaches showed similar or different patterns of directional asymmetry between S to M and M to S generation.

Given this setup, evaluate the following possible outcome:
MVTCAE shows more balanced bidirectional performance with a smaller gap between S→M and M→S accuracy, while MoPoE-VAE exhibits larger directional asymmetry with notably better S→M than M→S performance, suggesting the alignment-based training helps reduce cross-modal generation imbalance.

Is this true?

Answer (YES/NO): YES